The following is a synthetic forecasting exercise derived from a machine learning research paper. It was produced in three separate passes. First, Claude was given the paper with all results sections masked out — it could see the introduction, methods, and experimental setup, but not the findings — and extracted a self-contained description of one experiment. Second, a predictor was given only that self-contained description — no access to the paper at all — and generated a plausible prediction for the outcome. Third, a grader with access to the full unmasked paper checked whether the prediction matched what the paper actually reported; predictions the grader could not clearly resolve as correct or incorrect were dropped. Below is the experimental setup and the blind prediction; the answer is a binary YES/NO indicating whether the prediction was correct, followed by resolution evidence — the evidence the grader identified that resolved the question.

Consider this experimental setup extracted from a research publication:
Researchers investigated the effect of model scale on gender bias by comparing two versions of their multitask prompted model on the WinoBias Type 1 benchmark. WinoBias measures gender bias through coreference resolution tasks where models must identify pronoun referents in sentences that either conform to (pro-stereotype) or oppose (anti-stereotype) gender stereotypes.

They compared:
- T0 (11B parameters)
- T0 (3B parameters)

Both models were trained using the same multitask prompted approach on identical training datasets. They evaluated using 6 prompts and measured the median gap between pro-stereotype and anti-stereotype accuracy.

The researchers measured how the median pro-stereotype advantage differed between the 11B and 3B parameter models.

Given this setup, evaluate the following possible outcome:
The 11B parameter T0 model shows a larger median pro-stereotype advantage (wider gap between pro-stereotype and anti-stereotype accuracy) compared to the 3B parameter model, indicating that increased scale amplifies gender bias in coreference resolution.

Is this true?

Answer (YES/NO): NO